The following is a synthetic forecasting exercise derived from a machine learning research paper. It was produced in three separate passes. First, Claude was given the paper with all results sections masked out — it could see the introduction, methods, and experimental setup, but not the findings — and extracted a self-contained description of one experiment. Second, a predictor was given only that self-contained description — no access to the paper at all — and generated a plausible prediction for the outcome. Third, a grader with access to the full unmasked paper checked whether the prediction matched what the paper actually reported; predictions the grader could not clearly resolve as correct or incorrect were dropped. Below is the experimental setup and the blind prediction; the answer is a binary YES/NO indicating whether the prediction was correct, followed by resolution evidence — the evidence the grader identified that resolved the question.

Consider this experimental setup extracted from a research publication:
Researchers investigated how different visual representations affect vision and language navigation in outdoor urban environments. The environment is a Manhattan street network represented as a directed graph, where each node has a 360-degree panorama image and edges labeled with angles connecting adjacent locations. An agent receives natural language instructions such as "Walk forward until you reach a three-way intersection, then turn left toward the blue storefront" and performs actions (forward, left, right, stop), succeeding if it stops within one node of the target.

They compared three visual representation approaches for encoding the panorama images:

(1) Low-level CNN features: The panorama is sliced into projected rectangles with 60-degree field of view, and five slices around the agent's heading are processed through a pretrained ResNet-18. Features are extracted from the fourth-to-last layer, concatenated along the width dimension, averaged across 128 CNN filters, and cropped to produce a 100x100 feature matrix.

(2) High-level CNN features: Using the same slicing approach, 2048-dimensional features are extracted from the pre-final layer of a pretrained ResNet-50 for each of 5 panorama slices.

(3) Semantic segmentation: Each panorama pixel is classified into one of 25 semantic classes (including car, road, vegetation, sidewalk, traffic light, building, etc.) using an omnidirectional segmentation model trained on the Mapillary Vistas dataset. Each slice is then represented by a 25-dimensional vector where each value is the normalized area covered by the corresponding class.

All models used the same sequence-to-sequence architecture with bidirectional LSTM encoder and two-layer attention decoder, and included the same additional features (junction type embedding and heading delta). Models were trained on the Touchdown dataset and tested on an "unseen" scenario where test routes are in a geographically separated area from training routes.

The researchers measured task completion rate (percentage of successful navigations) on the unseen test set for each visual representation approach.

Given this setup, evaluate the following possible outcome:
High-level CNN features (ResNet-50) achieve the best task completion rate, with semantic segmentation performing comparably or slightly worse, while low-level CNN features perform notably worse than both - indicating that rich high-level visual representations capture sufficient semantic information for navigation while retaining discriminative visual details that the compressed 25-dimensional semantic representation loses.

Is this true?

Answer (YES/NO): NO